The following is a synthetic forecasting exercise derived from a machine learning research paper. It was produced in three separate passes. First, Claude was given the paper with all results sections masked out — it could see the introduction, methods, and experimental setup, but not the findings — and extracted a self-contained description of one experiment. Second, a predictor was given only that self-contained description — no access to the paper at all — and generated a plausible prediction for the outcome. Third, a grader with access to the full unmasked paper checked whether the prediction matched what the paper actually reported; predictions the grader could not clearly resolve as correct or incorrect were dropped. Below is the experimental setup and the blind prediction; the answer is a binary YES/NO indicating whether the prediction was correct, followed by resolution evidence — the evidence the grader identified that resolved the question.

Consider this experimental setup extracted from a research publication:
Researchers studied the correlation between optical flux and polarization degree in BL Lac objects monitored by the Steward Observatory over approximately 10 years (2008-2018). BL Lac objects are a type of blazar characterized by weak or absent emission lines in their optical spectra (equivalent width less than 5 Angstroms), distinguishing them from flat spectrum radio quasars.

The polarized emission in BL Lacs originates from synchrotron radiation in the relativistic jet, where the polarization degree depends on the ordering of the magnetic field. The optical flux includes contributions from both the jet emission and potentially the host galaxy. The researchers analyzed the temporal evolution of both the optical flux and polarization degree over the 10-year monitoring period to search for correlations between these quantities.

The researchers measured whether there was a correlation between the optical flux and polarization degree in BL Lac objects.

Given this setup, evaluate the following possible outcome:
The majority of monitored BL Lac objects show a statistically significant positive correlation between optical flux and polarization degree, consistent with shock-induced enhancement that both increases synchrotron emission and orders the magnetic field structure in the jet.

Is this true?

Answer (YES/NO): NO